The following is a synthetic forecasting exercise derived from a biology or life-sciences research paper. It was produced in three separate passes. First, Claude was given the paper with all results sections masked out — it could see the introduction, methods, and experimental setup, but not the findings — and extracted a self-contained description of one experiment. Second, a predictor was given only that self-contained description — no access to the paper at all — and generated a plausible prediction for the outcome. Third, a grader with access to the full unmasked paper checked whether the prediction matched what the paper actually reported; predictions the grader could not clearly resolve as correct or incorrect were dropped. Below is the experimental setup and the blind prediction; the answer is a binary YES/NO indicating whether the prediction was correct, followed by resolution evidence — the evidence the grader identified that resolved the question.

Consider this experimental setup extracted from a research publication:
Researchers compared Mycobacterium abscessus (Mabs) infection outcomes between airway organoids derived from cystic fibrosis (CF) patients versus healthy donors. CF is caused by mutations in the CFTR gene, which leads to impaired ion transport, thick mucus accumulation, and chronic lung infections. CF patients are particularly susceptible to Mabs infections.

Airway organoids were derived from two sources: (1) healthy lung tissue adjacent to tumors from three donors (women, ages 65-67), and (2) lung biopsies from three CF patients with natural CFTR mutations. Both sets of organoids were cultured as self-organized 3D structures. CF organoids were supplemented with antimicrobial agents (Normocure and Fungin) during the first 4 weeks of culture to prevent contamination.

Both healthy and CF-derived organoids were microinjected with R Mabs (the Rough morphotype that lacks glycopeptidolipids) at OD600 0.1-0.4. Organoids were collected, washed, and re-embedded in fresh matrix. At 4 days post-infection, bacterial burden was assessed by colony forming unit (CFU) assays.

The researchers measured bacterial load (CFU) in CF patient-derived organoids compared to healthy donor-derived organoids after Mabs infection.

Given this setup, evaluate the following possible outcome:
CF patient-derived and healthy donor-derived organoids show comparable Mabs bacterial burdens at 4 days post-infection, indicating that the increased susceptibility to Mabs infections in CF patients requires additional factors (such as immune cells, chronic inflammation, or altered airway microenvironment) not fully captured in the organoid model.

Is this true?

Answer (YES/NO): NO